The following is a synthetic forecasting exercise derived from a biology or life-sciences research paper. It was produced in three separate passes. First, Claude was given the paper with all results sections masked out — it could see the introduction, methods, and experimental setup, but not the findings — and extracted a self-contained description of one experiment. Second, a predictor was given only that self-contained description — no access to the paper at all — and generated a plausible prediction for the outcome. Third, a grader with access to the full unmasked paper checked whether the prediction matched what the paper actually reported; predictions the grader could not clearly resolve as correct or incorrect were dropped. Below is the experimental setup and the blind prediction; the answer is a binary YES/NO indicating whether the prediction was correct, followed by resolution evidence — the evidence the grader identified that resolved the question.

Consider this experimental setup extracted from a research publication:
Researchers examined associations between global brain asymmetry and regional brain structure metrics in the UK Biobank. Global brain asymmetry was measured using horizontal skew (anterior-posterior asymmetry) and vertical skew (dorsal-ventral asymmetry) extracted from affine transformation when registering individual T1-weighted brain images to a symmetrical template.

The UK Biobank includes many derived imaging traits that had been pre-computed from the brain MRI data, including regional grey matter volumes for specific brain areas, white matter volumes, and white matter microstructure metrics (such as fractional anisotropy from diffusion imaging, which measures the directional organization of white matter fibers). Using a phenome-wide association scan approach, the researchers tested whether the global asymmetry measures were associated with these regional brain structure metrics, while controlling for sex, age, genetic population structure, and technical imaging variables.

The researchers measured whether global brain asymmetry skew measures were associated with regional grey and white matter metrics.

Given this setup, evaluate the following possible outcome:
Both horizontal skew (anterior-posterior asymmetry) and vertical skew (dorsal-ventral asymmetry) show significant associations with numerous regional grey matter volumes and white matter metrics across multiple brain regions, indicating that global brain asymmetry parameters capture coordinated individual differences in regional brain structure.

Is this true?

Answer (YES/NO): YES